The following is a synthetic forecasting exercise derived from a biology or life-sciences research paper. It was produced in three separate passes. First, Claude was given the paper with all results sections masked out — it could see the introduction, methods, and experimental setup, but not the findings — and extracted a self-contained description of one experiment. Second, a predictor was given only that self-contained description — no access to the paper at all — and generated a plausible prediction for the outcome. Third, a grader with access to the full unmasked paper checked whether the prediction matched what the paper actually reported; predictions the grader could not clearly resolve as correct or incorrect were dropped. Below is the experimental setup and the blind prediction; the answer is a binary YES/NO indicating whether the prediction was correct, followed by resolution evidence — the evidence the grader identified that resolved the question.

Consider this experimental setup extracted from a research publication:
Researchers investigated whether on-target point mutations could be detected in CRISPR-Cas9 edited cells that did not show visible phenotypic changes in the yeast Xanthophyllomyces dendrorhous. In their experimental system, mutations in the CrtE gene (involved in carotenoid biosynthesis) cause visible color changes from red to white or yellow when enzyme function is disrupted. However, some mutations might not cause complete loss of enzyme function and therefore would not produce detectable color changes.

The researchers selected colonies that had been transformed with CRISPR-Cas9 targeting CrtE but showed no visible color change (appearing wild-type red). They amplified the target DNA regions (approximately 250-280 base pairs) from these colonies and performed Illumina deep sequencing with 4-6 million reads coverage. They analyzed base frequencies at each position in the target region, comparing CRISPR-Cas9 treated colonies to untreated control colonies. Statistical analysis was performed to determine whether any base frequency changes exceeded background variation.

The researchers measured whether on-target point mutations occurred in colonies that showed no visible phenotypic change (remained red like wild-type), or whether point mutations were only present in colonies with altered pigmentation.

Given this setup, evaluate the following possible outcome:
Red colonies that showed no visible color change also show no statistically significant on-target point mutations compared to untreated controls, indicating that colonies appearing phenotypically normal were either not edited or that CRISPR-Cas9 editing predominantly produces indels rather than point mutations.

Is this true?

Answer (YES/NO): NO